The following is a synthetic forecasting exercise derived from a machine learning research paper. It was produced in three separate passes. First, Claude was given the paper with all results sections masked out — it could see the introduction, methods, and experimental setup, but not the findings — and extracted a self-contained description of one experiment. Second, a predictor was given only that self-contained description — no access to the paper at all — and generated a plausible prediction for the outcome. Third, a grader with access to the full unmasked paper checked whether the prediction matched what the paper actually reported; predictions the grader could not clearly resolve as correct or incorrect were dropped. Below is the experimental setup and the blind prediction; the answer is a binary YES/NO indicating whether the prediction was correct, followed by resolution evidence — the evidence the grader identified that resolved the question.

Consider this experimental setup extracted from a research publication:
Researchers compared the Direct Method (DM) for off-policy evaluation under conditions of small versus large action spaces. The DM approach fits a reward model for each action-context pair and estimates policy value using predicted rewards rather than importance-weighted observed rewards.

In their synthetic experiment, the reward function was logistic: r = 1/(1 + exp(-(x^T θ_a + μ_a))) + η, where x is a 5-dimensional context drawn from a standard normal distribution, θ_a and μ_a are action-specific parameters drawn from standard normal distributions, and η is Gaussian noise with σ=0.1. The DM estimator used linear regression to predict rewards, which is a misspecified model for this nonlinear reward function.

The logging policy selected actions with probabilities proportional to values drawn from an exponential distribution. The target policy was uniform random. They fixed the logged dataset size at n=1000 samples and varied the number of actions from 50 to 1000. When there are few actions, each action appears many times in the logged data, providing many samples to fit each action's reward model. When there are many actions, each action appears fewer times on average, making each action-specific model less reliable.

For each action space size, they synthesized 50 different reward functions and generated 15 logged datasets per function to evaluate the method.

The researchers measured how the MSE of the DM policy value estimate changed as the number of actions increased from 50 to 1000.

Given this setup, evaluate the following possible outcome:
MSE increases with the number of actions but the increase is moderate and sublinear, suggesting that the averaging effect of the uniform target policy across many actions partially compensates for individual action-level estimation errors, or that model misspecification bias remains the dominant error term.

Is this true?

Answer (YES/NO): NO